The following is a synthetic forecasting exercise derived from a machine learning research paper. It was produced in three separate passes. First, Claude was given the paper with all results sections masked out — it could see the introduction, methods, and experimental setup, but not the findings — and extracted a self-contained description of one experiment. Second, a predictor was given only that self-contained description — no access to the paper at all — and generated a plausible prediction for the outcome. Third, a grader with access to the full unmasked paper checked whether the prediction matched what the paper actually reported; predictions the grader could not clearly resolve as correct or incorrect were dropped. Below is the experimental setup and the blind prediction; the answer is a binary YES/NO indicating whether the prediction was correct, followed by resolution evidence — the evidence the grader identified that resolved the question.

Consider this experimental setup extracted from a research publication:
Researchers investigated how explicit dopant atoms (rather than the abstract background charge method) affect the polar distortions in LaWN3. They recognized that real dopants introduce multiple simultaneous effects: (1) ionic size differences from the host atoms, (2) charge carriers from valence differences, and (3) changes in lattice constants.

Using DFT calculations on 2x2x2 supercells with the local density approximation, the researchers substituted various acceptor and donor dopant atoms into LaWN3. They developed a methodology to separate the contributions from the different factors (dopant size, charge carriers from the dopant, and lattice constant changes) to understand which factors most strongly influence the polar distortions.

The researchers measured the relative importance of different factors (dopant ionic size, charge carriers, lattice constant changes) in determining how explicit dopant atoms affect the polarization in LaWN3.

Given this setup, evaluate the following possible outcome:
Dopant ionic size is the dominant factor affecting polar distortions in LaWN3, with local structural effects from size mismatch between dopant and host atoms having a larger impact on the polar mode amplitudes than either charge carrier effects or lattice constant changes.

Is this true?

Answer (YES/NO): NO